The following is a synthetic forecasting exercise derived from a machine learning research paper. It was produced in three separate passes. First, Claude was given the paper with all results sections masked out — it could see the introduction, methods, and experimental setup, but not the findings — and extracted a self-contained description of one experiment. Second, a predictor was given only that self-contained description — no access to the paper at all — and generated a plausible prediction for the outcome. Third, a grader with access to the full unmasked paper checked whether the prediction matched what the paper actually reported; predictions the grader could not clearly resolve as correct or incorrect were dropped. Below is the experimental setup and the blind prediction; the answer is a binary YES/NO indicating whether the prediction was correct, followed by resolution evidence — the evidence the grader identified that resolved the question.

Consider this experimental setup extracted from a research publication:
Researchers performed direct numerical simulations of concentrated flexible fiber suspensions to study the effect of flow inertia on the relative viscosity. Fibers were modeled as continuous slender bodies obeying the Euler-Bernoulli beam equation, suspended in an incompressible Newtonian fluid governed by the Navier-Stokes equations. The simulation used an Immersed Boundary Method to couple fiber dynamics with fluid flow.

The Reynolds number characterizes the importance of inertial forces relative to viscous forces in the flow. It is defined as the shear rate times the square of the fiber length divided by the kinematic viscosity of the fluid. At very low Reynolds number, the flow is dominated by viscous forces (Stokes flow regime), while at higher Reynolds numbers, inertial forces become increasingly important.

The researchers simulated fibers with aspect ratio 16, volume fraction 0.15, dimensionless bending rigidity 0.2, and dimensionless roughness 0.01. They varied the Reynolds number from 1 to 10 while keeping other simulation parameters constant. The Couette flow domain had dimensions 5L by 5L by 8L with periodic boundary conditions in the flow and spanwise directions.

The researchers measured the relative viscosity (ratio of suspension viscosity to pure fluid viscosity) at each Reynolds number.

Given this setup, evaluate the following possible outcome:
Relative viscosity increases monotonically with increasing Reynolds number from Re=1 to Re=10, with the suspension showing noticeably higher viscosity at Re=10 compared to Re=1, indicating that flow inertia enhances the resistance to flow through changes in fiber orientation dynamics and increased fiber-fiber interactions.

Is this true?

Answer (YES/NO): YES